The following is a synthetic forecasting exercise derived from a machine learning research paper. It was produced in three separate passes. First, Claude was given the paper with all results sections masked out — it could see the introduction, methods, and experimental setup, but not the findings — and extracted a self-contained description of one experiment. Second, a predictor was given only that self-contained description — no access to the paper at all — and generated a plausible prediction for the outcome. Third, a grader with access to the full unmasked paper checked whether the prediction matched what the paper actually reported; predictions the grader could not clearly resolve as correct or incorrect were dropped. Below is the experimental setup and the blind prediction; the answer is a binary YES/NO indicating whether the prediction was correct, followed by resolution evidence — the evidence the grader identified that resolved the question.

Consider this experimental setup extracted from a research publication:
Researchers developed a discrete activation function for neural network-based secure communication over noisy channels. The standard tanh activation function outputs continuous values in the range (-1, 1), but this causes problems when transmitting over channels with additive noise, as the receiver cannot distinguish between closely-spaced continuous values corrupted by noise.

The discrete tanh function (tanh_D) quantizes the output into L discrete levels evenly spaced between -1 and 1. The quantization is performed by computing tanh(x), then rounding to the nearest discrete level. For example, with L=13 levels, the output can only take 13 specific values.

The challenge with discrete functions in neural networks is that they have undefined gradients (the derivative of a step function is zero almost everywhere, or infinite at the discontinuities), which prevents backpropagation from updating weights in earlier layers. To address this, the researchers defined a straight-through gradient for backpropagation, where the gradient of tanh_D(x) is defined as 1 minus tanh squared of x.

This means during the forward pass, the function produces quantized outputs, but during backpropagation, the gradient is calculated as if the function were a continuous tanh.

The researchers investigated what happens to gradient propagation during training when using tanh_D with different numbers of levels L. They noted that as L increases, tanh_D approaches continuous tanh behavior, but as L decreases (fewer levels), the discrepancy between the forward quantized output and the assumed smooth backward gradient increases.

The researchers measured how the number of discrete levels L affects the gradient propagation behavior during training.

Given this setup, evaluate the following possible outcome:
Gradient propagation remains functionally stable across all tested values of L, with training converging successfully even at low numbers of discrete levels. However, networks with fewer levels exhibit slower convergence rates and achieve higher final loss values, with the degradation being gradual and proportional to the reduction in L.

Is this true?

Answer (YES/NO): NO